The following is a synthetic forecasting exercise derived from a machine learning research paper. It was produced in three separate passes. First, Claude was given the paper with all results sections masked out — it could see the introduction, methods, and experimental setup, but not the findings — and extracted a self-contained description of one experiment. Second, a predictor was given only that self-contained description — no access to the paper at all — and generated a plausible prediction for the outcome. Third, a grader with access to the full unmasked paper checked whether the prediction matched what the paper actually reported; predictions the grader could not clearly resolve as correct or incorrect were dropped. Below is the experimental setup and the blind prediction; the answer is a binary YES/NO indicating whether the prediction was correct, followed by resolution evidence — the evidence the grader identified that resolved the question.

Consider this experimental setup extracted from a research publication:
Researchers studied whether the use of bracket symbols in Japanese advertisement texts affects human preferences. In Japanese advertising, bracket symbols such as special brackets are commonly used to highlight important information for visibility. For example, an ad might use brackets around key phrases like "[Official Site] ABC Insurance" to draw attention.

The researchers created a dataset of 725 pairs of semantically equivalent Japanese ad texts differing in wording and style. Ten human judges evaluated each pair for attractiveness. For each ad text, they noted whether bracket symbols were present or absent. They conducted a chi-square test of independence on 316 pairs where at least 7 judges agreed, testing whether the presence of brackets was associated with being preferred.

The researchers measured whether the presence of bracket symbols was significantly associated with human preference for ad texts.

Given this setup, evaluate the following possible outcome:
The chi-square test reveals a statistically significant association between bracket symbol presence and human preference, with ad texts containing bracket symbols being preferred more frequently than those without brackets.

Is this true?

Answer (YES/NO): YES